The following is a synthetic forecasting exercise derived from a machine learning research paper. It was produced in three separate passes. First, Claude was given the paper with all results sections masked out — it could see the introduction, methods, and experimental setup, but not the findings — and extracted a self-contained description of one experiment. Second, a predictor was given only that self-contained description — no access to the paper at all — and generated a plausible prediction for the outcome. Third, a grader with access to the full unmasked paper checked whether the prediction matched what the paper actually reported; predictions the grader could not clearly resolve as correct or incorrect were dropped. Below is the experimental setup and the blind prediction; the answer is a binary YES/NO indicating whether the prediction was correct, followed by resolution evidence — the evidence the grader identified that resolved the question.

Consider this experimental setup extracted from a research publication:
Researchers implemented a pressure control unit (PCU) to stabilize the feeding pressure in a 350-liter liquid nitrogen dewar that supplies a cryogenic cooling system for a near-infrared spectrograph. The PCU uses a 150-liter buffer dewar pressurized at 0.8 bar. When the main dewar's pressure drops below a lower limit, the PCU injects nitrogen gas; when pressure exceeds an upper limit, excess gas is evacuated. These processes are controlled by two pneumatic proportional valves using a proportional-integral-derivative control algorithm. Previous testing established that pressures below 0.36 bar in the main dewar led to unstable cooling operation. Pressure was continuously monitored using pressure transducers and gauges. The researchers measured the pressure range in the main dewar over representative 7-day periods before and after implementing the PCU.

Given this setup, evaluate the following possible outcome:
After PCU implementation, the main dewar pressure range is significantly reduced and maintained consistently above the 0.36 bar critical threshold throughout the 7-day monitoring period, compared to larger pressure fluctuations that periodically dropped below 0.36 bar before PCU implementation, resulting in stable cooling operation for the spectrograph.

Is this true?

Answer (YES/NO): NO